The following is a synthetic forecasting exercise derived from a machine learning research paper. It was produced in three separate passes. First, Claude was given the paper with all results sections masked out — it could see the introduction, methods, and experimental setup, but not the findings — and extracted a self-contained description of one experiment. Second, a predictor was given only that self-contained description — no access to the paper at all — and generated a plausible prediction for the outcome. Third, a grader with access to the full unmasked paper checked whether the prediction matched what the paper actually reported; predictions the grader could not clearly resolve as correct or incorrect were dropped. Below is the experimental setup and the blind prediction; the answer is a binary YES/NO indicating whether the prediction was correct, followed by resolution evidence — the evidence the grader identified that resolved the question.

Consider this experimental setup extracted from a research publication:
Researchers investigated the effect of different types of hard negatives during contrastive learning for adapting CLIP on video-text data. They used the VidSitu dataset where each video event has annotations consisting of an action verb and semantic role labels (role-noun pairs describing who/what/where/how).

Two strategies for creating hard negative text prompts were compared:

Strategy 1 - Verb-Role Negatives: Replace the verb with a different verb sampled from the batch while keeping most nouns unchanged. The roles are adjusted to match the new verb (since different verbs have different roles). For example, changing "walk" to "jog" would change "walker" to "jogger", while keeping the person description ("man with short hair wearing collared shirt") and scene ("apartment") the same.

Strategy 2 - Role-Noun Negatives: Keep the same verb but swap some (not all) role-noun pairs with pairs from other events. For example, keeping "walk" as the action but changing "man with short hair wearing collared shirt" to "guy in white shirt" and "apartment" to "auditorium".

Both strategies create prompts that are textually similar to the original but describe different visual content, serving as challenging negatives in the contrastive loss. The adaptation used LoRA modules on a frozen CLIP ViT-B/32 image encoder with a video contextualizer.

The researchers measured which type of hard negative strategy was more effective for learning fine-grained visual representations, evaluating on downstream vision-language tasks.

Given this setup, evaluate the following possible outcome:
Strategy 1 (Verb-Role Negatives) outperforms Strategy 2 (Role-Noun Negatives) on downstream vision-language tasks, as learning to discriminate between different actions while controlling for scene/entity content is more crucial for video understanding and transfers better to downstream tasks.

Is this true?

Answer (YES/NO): YES